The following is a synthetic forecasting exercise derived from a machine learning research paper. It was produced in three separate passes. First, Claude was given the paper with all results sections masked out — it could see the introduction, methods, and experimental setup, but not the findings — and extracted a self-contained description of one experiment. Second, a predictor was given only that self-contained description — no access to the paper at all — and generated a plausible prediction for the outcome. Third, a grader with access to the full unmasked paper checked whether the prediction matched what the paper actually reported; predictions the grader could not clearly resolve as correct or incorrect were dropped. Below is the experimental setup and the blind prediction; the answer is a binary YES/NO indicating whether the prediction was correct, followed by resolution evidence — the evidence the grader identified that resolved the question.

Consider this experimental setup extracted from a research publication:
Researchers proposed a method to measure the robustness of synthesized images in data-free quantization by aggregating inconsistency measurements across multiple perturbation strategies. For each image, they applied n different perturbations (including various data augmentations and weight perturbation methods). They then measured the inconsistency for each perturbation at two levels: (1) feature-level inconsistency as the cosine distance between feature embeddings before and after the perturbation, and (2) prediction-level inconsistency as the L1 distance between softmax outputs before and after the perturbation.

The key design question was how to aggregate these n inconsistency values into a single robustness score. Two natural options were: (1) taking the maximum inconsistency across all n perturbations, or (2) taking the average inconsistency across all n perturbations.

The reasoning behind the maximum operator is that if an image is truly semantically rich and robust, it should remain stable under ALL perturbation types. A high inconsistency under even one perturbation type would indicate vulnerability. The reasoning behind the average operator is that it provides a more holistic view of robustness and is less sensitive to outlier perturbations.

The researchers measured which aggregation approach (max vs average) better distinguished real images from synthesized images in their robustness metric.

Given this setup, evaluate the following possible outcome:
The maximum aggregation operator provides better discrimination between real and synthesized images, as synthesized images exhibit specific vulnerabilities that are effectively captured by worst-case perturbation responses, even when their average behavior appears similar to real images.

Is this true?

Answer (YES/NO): YES